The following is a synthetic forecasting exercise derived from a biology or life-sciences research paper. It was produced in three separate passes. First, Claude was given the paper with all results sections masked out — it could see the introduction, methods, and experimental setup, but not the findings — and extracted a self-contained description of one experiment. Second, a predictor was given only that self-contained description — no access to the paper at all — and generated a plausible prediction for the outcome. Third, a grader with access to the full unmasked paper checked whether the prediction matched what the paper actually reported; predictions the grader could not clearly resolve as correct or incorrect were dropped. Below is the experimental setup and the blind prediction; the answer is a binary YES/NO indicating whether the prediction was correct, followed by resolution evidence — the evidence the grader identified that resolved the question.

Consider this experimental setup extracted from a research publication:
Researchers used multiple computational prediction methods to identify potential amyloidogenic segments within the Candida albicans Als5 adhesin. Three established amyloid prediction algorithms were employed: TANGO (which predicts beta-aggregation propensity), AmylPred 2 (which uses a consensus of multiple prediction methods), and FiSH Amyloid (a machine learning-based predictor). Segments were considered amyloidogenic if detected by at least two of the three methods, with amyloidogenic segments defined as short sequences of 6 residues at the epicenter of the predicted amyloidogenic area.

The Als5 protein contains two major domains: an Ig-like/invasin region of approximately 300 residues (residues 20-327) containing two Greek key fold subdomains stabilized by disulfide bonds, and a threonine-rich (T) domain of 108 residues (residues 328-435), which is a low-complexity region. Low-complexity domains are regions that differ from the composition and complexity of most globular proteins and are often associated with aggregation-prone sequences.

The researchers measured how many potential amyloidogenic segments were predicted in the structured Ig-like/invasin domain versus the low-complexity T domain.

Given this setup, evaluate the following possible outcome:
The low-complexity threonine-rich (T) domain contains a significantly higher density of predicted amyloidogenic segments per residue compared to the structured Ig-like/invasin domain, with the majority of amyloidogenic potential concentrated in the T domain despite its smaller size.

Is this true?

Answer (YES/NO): NO